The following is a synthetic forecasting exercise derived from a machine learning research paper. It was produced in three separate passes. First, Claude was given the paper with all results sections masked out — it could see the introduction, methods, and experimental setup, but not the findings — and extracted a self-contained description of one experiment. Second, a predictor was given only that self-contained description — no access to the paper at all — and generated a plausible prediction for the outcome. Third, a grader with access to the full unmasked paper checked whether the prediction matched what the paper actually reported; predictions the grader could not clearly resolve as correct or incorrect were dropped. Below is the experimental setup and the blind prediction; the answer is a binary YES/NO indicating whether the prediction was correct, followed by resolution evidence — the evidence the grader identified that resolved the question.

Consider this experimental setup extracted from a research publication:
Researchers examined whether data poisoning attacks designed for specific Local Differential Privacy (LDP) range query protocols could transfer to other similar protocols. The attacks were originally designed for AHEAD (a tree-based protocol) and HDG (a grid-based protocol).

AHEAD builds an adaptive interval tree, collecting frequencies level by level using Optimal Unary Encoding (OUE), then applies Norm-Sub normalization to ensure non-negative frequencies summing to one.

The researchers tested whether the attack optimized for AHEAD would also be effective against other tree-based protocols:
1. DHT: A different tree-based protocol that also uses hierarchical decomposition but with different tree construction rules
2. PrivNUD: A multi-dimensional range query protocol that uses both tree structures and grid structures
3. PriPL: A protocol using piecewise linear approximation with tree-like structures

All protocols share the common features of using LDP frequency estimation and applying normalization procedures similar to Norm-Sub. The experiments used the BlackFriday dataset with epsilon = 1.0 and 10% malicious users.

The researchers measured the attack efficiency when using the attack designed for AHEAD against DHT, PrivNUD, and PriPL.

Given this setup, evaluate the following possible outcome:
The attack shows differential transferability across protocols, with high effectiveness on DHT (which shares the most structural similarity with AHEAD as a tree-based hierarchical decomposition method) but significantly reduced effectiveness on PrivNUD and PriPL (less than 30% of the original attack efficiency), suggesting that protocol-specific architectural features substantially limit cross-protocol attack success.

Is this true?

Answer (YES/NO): NO